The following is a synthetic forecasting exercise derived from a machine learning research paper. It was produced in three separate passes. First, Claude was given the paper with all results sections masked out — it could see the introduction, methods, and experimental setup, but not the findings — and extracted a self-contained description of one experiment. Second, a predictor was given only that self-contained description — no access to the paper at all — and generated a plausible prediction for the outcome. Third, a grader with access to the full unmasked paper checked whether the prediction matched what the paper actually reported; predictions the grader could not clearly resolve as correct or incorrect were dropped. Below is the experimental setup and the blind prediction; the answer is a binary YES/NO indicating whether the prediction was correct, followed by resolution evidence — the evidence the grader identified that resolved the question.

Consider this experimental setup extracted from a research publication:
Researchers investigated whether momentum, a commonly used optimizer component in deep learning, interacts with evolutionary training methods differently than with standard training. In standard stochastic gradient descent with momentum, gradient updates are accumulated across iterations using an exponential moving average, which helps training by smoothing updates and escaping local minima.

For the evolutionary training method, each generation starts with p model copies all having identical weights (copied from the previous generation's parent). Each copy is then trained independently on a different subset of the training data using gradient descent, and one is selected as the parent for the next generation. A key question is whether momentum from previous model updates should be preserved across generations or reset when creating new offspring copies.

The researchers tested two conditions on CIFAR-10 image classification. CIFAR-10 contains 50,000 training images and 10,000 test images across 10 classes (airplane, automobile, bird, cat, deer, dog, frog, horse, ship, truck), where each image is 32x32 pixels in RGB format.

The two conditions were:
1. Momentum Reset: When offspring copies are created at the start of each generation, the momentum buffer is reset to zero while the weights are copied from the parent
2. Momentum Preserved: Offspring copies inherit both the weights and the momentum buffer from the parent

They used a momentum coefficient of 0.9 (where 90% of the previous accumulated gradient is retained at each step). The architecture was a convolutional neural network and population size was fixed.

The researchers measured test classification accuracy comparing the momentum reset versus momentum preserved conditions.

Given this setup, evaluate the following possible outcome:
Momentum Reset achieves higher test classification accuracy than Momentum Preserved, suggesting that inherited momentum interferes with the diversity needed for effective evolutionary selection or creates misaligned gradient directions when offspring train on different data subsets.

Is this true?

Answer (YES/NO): YES